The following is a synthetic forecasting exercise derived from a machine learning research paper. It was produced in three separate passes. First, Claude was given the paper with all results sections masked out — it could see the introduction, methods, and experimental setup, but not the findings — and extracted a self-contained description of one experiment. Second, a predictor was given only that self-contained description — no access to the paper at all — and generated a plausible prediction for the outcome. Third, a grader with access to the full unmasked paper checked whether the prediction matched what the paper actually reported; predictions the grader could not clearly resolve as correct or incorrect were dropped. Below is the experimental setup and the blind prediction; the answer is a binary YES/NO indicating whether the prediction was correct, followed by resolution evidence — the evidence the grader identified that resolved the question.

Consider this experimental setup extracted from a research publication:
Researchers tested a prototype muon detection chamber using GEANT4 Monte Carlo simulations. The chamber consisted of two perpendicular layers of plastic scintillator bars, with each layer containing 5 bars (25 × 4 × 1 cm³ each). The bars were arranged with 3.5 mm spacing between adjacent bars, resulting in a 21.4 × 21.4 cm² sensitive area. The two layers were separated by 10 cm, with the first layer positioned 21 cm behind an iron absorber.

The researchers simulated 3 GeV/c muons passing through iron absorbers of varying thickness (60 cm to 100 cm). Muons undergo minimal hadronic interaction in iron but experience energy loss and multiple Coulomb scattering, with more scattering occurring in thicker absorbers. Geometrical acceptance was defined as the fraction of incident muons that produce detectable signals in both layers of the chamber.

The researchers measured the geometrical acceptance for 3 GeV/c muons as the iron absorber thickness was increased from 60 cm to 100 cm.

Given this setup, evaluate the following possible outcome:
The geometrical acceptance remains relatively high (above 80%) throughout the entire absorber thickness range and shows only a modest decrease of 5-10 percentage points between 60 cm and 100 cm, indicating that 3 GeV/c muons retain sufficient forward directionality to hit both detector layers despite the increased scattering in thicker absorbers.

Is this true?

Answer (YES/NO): NO